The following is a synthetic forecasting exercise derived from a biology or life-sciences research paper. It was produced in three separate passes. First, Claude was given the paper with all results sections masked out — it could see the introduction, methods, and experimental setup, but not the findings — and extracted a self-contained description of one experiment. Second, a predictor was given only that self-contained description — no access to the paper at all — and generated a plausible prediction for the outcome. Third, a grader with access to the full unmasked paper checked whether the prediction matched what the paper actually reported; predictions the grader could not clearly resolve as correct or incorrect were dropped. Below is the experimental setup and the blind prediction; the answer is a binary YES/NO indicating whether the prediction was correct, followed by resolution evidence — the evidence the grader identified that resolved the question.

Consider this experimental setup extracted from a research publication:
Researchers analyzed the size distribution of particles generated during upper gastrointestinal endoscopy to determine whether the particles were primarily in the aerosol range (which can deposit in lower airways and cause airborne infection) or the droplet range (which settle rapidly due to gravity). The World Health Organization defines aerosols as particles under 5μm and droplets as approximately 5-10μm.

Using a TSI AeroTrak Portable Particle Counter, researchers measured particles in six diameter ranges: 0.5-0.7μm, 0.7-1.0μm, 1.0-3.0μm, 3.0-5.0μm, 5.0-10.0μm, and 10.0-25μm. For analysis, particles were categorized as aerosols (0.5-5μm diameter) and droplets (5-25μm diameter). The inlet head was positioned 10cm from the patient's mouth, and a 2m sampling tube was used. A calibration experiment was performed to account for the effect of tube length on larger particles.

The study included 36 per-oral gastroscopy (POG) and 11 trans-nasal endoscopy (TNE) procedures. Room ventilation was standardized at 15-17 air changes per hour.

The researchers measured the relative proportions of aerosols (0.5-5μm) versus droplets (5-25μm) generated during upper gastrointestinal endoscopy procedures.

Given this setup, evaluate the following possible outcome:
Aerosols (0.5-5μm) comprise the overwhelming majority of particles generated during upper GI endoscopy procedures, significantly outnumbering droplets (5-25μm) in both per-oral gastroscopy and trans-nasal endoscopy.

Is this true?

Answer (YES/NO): YES